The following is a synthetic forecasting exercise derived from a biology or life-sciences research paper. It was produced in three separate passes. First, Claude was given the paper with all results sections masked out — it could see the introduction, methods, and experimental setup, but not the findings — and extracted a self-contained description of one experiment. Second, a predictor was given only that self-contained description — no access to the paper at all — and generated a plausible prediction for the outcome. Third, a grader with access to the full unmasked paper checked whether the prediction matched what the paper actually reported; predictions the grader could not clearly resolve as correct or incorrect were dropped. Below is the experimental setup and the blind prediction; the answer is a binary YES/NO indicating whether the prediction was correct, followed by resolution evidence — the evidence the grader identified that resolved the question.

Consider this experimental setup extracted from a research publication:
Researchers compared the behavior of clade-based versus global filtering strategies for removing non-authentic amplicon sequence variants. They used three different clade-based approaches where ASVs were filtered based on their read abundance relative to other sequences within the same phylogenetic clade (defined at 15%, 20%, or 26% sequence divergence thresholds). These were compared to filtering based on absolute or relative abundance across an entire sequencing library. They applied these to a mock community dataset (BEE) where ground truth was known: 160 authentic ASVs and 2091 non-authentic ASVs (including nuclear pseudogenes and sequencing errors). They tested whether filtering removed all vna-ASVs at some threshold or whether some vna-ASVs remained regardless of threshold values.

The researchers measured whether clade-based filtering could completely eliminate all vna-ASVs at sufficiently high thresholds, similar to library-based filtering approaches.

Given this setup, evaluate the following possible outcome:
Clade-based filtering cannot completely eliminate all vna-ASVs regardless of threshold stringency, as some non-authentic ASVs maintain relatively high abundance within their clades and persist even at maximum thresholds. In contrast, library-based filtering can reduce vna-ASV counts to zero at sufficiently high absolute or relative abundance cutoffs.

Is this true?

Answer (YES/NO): YES